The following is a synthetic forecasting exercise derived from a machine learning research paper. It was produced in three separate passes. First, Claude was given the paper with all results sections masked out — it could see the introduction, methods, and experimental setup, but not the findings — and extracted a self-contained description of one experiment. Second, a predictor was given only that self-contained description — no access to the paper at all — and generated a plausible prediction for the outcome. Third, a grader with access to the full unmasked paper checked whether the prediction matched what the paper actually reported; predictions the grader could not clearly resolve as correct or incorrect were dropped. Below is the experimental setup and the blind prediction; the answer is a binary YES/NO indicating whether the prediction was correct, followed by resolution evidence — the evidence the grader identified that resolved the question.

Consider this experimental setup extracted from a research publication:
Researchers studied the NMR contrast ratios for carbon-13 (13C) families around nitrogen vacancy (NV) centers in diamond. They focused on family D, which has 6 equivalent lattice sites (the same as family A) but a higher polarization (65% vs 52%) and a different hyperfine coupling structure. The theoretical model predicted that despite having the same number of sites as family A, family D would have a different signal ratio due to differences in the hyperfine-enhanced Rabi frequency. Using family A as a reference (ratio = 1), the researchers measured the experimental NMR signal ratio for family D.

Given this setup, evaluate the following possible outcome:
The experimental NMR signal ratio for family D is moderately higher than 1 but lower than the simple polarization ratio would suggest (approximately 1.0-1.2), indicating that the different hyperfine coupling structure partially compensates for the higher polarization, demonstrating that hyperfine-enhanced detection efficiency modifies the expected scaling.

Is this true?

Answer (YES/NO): NO